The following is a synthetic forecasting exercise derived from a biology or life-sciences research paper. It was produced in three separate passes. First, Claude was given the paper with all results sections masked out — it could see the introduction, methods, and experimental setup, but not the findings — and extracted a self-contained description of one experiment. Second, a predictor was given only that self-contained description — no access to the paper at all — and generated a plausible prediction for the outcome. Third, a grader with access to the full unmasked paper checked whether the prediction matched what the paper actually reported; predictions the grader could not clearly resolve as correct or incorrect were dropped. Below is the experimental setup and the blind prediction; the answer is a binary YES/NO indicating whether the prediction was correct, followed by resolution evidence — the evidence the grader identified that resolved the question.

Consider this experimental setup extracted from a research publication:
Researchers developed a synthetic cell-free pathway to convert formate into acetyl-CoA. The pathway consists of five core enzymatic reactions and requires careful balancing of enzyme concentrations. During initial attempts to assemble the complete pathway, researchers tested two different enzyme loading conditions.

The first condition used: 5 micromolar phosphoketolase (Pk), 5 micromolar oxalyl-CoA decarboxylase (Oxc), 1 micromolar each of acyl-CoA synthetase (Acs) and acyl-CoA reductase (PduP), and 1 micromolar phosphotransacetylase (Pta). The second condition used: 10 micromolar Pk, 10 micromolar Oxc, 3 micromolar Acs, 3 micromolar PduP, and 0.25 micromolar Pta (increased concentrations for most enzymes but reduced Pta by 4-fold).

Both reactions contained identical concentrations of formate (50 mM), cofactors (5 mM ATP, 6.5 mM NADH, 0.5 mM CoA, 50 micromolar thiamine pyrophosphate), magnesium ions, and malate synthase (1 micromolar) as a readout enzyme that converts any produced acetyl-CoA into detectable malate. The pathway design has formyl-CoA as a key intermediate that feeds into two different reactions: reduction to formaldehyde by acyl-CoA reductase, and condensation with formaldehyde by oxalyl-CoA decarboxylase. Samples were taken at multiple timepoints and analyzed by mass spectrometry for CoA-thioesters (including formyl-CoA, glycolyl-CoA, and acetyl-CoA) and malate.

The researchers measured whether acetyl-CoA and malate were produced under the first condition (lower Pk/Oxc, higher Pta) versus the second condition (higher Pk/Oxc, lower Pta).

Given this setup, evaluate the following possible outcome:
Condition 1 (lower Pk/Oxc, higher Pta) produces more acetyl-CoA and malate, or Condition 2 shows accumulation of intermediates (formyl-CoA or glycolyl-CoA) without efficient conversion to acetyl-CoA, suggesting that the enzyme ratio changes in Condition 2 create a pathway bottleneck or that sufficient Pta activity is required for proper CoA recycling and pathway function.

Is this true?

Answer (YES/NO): NO